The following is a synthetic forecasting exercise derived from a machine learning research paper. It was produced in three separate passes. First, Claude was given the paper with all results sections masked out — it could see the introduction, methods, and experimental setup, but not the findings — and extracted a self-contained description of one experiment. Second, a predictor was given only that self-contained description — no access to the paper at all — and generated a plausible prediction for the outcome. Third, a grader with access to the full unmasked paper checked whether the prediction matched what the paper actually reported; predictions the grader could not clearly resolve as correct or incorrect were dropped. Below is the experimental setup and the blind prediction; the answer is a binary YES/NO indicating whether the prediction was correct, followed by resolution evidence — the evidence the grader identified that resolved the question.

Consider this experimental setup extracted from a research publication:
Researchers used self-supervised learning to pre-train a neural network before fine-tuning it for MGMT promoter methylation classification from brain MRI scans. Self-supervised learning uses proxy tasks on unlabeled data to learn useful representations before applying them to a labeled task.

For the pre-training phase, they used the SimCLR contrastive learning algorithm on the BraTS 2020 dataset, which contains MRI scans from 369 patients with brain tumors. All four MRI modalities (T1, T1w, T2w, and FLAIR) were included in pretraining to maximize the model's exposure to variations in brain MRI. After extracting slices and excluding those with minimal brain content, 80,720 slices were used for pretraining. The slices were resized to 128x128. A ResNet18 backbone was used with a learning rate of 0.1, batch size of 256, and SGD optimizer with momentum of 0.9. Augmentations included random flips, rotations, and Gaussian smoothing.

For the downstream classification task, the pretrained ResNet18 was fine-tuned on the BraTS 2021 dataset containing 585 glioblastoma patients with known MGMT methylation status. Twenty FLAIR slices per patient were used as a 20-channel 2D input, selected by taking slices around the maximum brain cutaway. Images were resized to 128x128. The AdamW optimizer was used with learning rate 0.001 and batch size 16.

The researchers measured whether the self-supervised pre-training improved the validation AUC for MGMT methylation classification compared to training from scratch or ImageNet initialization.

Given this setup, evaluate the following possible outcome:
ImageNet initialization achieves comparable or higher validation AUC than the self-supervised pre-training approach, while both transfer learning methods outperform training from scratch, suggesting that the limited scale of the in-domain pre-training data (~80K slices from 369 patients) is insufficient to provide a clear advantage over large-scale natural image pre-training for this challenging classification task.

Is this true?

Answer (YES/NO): NO